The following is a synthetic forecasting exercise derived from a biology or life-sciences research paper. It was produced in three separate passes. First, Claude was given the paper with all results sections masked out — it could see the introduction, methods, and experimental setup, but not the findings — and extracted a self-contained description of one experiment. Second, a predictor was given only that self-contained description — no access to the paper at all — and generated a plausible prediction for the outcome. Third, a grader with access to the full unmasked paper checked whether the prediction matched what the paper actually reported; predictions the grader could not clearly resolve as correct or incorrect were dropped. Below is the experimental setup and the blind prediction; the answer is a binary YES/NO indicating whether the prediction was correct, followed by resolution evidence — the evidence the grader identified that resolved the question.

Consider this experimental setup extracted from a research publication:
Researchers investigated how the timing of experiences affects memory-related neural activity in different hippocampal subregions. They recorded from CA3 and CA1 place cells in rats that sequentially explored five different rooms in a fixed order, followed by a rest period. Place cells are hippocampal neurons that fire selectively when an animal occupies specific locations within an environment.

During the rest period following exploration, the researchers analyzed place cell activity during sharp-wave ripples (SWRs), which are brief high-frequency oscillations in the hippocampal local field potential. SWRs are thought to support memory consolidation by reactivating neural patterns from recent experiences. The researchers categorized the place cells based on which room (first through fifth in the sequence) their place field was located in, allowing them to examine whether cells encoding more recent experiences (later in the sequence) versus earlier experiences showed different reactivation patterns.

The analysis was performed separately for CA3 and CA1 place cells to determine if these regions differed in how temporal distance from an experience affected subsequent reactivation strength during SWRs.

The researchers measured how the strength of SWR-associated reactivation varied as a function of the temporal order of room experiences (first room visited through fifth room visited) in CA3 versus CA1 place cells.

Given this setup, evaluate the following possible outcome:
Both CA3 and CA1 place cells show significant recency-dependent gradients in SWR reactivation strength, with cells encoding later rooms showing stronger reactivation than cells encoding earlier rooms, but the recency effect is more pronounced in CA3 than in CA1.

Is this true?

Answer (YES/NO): NO